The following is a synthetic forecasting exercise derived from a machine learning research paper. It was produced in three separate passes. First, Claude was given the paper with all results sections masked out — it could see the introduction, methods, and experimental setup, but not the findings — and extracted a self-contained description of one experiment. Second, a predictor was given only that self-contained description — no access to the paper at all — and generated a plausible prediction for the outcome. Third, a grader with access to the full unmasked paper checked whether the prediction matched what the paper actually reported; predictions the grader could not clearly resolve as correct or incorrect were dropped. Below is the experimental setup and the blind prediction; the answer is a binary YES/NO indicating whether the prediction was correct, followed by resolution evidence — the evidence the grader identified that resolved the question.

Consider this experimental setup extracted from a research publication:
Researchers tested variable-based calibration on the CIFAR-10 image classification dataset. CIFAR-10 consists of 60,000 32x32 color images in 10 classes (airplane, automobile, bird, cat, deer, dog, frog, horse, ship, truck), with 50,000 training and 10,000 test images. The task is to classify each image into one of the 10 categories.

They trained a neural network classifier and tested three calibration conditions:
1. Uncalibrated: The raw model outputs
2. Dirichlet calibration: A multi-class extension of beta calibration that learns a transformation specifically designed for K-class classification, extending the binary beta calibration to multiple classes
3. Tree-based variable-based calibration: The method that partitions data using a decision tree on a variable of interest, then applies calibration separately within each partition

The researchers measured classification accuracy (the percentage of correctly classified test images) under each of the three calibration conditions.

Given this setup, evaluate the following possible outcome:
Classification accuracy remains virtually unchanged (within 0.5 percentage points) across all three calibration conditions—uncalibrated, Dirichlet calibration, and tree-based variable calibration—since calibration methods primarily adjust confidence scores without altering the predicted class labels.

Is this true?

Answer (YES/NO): NO